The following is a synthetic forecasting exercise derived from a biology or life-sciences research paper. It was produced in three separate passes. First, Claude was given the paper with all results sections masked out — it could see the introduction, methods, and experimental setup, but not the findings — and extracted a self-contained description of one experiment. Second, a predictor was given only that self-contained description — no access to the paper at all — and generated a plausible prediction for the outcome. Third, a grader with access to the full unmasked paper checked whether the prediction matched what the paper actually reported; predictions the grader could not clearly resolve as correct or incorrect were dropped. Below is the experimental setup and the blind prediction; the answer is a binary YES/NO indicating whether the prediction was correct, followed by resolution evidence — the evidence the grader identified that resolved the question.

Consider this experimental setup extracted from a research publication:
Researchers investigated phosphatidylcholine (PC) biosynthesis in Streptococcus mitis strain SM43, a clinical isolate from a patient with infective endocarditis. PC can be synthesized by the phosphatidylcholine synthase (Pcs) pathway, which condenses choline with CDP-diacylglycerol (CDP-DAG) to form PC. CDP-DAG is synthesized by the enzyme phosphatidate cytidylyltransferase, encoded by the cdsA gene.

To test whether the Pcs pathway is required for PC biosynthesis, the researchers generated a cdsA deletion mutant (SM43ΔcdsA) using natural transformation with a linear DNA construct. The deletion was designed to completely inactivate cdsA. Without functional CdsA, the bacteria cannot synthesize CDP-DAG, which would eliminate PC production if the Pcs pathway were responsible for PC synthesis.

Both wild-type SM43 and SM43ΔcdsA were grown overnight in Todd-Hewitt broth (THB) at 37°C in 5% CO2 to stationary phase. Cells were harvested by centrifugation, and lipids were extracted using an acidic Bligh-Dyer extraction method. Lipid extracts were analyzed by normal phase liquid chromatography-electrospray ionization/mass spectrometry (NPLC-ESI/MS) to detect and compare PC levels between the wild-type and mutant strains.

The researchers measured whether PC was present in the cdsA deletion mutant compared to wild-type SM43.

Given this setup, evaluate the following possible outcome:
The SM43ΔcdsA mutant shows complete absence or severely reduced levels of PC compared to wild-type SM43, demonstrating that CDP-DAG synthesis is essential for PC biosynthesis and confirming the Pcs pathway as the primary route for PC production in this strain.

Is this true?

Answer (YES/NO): NO